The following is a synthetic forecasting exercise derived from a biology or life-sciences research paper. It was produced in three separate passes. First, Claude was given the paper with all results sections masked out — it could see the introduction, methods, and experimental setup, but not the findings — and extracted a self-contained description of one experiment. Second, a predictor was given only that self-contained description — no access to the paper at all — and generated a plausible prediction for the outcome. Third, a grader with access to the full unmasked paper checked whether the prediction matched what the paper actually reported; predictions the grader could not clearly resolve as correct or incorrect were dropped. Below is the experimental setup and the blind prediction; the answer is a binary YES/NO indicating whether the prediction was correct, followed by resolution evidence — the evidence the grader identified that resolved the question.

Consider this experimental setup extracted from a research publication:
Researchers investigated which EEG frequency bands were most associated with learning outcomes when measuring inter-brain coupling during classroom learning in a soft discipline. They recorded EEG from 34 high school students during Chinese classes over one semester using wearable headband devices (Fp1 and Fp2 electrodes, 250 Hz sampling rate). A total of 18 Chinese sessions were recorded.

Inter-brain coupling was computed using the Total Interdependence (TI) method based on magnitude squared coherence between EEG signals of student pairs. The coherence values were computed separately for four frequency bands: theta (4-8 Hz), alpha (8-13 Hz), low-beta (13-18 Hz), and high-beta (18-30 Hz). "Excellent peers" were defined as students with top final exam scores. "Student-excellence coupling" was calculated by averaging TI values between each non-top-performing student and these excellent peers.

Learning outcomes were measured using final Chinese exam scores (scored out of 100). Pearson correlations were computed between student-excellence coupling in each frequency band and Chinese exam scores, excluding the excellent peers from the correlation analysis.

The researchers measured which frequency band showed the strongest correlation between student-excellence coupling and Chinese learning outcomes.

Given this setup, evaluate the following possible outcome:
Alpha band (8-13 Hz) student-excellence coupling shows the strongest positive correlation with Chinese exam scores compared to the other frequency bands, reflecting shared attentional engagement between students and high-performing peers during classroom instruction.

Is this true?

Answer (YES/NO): YES